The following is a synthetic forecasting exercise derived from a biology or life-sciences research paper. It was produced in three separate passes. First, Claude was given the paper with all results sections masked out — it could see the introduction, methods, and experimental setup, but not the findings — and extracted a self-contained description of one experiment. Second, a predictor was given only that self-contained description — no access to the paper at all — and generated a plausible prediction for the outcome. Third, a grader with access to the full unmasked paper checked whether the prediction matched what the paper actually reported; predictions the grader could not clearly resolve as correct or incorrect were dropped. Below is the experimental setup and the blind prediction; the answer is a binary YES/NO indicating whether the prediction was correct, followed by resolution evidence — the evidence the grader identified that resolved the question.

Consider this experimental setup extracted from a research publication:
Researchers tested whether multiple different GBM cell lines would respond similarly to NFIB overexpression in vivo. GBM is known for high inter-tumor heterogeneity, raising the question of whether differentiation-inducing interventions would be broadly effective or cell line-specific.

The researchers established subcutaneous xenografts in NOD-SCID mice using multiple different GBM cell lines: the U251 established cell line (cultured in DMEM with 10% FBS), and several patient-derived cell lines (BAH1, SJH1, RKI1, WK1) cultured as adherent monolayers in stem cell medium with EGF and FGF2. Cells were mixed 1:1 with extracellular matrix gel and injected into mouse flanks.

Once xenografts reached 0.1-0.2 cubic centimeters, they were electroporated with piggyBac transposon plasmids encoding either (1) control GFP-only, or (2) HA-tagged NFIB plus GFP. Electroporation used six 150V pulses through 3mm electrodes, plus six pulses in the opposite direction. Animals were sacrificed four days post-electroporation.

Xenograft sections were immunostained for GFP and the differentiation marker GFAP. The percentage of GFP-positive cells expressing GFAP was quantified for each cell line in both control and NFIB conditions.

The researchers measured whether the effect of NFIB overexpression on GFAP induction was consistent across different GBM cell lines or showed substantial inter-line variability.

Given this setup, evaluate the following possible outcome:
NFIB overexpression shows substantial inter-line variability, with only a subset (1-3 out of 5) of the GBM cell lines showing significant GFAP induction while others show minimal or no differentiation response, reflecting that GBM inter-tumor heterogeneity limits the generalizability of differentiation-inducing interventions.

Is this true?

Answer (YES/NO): NO